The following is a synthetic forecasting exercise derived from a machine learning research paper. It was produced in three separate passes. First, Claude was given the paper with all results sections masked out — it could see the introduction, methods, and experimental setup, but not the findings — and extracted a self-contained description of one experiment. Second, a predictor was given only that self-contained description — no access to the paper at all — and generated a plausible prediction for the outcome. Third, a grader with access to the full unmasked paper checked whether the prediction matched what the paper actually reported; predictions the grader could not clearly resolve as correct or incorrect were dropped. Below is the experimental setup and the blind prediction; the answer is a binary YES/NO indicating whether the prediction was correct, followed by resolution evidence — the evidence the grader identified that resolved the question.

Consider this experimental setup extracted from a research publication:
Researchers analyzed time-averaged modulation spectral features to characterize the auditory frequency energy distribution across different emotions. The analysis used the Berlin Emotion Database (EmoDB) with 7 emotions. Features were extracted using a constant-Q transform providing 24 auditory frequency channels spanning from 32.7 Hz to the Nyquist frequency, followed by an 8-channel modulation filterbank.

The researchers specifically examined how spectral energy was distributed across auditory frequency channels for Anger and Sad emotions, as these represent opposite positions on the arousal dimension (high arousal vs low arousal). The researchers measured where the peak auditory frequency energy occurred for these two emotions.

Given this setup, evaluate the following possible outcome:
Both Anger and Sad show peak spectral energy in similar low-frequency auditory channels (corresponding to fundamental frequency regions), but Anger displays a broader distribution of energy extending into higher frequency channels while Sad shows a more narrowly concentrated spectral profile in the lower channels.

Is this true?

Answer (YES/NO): NO